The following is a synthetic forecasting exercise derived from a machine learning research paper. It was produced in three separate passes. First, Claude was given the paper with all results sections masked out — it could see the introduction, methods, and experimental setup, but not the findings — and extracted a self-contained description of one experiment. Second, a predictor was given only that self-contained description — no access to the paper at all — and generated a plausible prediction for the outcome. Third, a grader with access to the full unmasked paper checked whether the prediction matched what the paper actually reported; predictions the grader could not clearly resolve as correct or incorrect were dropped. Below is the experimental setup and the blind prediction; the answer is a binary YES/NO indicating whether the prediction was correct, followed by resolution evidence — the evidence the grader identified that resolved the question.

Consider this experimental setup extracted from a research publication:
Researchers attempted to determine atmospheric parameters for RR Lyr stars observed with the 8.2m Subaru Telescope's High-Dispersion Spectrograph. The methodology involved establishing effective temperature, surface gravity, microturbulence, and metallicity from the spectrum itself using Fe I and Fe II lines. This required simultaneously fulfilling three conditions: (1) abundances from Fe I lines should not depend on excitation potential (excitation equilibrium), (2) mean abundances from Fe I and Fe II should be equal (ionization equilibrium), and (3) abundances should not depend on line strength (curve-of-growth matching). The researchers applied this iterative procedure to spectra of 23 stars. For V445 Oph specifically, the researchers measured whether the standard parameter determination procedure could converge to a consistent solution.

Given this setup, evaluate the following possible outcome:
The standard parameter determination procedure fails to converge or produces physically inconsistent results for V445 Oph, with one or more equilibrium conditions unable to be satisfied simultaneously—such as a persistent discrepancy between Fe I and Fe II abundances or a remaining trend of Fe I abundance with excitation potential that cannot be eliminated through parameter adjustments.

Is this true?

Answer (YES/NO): YES